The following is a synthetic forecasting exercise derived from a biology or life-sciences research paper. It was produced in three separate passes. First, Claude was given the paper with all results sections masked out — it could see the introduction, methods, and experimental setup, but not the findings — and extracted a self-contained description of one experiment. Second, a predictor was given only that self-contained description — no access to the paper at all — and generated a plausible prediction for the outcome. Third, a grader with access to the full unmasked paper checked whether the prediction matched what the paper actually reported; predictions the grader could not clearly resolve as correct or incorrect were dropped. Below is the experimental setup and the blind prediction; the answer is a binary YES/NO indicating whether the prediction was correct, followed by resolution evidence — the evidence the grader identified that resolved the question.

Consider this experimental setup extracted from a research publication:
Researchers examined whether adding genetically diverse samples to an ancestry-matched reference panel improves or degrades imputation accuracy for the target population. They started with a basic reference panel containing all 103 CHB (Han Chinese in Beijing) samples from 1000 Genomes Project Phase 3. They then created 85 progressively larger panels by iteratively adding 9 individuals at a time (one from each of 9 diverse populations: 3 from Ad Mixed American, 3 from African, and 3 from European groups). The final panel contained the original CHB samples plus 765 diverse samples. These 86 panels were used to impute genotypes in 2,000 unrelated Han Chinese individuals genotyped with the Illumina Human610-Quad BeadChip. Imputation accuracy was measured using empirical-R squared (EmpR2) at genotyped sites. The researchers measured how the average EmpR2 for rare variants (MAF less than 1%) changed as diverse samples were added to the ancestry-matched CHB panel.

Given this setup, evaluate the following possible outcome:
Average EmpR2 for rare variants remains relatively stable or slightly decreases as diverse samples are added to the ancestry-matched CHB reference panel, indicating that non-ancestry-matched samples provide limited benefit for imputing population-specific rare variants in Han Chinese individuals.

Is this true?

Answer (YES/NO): NO